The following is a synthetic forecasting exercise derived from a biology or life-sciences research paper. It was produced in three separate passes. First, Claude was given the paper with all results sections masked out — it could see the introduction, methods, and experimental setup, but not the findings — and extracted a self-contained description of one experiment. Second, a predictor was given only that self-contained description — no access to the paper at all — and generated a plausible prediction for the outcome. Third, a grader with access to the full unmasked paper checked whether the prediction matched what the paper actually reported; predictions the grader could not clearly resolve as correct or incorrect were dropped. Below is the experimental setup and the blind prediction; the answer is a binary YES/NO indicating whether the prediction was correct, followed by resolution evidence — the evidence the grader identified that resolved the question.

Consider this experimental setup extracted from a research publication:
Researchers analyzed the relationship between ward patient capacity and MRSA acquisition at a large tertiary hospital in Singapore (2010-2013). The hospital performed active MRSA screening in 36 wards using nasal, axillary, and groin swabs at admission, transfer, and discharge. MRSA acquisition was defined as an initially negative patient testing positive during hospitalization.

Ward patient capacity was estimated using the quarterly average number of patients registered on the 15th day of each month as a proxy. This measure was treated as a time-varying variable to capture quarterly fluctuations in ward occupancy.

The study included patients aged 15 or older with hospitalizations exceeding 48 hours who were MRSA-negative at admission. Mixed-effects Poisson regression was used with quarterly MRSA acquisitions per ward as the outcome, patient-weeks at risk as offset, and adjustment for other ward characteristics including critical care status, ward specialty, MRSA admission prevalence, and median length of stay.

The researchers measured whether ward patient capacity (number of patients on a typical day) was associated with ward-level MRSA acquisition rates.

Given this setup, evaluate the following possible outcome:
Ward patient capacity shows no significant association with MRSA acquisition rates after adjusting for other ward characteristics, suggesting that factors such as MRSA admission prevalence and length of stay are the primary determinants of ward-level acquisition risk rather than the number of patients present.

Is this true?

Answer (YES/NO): NO